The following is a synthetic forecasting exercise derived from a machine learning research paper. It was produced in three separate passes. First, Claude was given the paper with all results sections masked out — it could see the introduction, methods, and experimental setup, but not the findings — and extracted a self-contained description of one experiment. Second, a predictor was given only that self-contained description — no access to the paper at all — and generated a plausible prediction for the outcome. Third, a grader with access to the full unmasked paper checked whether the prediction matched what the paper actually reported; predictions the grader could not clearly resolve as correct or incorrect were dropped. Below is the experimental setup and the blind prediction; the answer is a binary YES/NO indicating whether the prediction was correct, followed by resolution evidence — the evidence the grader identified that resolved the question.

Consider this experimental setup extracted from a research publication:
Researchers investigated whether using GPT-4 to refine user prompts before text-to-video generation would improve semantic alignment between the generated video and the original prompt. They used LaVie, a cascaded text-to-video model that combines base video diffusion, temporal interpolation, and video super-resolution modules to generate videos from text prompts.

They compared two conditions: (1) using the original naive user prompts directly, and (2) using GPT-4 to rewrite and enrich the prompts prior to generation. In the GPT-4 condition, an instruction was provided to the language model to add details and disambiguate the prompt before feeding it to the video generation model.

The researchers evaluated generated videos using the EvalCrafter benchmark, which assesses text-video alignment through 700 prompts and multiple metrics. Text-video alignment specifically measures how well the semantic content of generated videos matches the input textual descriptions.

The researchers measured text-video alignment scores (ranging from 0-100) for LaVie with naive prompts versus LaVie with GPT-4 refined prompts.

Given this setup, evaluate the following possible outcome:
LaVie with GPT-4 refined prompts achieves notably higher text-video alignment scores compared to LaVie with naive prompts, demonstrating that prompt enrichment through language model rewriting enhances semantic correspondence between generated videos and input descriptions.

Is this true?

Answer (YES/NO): NO